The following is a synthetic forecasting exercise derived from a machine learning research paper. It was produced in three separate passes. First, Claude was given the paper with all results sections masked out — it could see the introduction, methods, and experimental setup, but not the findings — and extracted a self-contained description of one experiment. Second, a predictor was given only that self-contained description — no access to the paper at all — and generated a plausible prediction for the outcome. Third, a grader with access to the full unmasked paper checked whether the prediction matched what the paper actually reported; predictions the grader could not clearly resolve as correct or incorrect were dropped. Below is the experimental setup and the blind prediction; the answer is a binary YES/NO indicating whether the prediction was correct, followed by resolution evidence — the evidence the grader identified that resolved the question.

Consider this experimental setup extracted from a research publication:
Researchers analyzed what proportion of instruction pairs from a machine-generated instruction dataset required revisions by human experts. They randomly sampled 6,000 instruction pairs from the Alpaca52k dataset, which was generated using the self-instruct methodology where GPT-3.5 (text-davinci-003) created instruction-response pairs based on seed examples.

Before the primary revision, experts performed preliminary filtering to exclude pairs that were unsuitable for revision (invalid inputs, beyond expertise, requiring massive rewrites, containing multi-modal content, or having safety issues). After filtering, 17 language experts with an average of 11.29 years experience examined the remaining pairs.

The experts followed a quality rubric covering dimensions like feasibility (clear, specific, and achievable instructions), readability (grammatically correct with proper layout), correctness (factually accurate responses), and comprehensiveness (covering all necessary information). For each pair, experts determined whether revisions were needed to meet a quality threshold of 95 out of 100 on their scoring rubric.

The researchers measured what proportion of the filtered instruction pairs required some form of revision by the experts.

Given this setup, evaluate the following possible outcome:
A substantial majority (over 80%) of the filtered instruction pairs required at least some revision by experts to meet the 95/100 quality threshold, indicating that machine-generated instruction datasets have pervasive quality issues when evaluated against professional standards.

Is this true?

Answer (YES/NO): NO